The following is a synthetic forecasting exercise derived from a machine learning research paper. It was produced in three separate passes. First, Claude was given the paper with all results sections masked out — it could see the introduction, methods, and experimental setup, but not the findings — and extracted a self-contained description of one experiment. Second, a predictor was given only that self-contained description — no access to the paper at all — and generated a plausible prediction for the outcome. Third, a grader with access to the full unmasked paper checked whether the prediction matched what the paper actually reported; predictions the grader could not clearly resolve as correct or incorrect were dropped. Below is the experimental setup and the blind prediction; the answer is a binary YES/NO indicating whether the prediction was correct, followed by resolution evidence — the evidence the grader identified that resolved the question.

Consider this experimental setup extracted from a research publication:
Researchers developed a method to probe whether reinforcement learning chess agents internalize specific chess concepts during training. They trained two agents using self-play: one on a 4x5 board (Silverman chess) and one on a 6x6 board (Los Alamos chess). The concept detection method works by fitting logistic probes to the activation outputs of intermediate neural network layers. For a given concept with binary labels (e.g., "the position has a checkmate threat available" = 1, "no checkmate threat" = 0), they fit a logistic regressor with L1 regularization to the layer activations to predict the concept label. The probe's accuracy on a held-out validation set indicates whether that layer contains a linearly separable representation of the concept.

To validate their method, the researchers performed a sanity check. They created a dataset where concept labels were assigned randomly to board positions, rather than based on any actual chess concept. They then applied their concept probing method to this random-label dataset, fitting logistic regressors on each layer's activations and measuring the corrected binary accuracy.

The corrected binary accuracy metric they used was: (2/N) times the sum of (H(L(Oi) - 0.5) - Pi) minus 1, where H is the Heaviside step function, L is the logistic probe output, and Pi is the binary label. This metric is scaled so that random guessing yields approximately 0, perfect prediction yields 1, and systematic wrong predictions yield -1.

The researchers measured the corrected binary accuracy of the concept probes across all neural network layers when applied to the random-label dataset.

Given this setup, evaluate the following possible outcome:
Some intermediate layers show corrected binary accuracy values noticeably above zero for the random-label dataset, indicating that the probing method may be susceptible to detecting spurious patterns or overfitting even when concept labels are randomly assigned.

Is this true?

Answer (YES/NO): NO